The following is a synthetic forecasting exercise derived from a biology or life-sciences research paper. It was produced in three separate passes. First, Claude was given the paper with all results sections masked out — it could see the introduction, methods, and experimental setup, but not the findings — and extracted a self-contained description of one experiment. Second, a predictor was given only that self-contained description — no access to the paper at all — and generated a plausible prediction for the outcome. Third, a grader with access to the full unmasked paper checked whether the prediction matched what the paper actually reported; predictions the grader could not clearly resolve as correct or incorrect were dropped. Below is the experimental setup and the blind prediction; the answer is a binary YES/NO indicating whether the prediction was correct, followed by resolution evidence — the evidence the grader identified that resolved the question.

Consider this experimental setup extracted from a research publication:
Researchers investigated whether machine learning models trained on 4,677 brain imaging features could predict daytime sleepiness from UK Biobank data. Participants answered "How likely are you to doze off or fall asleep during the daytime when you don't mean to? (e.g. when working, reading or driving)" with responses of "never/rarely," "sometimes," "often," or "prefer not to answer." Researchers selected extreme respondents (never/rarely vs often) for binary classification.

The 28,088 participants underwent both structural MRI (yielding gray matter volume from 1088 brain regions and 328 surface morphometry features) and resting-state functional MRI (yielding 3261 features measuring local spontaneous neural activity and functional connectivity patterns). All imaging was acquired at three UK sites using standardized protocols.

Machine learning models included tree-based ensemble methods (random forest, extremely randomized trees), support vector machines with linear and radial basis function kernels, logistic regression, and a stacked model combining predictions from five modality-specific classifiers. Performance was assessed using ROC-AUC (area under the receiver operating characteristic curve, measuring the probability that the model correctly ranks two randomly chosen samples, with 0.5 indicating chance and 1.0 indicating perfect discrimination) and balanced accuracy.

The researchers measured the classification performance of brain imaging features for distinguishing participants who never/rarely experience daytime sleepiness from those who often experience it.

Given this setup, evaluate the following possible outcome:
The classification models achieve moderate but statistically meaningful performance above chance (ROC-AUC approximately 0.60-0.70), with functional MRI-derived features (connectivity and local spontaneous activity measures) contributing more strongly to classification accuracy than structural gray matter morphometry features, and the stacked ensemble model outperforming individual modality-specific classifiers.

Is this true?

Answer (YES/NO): NO